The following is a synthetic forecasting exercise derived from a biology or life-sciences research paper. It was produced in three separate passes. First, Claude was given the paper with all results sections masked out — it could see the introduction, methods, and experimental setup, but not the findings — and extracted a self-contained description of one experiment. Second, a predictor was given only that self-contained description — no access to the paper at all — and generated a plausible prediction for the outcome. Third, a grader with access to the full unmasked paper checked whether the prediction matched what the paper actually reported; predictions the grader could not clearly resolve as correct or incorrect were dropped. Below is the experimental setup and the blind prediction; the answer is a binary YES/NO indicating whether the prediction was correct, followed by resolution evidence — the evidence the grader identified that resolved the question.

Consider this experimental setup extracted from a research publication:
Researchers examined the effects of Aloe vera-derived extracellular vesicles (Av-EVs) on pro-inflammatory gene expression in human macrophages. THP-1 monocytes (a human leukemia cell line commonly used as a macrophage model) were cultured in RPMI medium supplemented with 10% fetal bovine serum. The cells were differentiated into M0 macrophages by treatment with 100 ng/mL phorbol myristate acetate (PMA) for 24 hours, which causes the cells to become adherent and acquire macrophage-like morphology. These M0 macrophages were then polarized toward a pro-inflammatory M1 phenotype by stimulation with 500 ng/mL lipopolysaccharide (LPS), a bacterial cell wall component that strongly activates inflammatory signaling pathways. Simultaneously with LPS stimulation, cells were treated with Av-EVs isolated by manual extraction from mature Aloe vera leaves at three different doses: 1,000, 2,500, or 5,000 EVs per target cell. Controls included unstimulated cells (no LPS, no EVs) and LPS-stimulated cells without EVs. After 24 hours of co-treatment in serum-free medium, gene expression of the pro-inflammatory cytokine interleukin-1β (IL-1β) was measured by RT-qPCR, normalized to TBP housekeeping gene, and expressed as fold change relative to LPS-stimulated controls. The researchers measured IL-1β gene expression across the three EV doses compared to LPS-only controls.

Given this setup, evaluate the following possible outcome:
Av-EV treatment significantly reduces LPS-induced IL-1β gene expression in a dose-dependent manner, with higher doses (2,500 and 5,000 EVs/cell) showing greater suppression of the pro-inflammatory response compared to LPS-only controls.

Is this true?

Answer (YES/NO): YES